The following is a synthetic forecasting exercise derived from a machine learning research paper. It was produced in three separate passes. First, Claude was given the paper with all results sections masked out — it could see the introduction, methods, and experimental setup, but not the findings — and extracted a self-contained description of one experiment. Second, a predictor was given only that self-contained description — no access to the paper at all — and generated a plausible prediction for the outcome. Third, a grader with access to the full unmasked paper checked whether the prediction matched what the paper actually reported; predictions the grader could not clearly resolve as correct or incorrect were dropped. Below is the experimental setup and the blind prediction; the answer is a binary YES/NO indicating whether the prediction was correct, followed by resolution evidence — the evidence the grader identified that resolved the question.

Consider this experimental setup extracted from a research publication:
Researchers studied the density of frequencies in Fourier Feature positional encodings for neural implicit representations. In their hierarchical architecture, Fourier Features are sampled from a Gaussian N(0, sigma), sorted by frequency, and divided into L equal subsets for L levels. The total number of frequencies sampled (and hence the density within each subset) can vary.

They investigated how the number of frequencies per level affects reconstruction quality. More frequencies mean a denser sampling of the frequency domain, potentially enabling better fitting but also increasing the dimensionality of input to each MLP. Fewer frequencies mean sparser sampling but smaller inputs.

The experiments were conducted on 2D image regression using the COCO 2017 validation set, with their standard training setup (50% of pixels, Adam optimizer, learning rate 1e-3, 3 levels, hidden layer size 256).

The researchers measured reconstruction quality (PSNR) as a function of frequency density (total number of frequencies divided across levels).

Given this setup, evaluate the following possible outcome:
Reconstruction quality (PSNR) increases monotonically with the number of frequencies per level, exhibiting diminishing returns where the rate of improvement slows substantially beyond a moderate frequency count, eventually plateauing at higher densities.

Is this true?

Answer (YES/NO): YES